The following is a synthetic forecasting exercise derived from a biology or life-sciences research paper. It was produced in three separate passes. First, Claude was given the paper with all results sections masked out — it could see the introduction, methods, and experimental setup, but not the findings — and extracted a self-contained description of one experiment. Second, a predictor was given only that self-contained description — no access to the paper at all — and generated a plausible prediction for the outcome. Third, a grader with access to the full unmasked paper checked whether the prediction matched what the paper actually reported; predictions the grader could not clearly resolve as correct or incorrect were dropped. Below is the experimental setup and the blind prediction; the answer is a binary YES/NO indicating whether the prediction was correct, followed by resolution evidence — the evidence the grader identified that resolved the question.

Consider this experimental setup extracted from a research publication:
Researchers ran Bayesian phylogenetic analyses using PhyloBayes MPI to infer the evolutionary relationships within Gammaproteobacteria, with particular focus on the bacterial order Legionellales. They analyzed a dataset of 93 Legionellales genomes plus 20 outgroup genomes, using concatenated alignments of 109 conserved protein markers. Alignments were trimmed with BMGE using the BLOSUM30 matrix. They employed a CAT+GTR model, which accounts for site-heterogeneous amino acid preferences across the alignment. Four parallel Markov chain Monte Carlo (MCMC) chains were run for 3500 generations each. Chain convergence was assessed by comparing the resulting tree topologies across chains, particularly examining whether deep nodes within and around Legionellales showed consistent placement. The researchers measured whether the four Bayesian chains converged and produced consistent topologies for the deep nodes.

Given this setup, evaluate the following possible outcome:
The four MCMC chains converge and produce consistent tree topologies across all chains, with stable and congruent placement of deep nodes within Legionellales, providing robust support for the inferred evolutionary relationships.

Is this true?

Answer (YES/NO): NO